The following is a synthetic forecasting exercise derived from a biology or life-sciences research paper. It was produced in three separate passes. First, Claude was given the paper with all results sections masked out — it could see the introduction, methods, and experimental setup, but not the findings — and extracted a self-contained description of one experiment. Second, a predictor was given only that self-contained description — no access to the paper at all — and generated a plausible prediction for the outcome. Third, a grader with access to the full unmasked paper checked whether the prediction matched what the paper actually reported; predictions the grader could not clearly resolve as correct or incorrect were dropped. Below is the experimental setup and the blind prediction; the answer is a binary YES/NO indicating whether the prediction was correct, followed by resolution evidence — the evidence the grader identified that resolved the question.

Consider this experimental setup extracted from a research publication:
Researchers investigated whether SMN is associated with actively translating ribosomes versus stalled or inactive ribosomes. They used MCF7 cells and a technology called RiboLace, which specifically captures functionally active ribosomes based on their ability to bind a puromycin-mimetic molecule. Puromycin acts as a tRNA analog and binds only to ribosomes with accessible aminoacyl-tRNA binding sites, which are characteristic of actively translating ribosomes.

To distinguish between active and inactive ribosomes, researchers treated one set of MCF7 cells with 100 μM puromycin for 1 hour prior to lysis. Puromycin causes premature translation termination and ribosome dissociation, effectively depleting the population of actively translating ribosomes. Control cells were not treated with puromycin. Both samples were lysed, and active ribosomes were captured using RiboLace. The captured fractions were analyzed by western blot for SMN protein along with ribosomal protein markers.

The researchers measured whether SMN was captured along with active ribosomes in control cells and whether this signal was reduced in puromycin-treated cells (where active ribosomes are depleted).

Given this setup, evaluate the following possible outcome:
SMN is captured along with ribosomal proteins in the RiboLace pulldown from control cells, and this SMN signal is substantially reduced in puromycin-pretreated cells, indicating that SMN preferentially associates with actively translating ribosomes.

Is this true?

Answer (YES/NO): YES